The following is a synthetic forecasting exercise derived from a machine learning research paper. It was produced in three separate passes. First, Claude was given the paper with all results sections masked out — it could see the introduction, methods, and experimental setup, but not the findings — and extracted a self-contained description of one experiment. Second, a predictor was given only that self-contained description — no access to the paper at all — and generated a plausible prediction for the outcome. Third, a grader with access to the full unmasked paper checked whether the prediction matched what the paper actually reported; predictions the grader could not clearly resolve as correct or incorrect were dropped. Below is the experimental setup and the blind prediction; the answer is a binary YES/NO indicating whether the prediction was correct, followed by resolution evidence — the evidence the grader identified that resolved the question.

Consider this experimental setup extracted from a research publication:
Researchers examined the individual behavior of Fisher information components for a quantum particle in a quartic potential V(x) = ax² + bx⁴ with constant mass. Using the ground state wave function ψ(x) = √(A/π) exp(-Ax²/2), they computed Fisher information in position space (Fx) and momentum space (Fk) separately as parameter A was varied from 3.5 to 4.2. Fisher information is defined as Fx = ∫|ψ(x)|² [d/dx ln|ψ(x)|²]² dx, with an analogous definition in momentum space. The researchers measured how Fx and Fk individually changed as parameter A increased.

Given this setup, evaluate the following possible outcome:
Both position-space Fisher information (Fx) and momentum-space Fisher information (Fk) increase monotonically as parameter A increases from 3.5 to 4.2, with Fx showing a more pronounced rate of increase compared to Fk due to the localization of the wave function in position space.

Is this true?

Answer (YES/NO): NO